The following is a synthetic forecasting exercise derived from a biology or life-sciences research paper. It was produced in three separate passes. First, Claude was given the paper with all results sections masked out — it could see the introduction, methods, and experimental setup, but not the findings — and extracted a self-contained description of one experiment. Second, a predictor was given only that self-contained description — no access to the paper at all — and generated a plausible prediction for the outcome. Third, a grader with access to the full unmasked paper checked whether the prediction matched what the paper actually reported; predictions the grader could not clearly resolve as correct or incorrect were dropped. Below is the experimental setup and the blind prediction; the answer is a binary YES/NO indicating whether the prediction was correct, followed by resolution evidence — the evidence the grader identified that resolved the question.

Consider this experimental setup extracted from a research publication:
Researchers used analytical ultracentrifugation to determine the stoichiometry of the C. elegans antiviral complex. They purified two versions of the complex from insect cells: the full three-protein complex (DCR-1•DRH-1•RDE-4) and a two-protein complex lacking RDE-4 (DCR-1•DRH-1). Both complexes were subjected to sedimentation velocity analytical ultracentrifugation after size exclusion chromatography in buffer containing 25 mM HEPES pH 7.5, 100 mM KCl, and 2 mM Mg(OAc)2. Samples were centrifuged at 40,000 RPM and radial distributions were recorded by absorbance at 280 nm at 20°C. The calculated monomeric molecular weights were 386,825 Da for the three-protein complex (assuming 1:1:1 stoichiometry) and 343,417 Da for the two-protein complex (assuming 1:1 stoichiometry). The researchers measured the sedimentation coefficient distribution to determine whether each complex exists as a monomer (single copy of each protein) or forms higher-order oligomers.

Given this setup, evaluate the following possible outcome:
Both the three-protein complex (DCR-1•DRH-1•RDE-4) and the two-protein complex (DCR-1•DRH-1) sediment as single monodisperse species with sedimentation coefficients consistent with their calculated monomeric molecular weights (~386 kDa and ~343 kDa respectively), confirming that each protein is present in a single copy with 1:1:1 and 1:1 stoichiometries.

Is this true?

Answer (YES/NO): YES